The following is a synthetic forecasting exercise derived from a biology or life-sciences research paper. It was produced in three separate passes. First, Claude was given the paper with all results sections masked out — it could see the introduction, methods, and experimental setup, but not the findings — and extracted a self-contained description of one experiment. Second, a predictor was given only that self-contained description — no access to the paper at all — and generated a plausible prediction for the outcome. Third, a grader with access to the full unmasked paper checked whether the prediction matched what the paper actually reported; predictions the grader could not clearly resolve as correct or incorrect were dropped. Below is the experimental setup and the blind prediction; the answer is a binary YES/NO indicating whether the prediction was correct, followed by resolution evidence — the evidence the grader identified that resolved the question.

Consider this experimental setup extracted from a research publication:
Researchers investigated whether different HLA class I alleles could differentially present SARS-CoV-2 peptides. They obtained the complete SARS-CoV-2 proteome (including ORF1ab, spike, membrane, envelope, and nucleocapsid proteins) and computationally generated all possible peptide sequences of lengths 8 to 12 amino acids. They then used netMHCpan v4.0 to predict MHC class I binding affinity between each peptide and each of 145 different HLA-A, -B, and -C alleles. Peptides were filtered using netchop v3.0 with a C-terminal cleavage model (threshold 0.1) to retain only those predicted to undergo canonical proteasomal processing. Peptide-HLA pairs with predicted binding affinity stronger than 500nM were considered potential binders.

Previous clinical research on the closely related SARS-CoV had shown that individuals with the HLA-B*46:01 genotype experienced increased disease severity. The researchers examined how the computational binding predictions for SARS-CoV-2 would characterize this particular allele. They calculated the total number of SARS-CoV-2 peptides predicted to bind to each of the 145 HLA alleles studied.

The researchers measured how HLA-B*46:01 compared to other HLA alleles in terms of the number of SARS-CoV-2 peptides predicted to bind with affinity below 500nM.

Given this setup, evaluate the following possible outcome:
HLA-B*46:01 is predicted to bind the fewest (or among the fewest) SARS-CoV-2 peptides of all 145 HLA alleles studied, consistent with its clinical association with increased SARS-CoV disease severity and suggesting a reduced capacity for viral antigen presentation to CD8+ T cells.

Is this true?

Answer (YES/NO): YES